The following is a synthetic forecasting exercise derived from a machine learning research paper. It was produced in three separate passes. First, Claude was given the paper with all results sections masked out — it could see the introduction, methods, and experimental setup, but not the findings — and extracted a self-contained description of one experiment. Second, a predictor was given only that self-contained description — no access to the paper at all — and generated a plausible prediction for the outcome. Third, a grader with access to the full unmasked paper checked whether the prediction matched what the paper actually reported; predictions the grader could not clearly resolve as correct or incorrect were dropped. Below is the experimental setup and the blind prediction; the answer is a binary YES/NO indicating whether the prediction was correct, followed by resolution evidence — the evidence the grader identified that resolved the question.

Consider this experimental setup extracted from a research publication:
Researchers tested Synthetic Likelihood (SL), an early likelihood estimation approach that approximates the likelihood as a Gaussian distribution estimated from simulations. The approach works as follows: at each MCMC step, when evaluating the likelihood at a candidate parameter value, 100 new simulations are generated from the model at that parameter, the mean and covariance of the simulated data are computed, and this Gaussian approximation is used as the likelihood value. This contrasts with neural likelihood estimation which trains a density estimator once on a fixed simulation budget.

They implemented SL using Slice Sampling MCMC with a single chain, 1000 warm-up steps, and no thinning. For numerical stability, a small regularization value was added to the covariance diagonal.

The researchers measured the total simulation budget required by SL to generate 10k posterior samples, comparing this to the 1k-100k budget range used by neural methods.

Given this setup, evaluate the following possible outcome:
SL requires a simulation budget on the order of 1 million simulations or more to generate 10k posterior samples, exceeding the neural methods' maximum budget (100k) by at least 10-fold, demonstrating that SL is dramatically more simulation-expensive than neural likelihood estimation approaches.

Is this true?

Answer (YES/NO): YES